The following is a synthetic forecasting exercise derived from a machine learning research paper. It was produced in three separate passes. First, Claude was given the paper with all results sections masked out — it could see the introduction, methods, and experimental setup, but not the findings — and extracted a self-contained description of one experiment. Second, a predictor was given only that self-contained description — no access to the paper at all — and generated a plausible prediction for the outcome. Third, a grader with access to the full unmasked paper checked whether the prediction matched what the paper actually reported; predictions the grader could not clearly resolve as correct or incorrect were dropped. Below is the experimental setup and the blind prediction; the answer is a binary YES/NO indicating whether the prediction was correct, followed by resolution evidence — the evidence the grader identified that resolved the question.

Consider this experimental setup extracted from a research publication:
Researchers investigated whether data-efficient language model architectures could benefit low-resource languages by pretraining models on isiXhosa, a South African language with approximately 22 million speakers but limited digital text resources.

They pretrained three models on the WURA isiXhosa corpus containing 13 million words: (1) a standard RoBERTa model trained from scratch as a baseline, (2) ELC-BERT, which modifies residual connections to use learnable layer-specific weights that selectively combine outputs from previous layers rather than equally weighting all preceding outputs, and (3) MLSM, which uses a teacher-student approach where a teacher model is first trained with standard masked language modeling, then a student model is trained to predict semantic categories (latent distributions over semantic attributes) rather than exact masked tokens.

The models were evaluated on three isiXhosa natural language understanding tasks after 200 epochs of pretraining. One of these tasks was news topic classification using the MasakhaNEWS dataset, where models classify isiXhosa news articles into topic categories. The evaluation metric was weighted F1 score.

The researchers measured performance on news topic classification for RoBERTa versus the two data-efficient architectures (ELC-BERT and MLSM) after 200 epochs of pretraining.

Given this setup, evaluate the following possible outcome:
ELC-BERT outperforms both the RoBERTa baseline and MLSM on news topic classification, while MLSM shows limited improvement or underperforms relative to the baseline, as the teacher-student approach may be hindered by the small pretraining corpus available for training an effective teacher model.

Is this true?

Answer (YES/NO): NO